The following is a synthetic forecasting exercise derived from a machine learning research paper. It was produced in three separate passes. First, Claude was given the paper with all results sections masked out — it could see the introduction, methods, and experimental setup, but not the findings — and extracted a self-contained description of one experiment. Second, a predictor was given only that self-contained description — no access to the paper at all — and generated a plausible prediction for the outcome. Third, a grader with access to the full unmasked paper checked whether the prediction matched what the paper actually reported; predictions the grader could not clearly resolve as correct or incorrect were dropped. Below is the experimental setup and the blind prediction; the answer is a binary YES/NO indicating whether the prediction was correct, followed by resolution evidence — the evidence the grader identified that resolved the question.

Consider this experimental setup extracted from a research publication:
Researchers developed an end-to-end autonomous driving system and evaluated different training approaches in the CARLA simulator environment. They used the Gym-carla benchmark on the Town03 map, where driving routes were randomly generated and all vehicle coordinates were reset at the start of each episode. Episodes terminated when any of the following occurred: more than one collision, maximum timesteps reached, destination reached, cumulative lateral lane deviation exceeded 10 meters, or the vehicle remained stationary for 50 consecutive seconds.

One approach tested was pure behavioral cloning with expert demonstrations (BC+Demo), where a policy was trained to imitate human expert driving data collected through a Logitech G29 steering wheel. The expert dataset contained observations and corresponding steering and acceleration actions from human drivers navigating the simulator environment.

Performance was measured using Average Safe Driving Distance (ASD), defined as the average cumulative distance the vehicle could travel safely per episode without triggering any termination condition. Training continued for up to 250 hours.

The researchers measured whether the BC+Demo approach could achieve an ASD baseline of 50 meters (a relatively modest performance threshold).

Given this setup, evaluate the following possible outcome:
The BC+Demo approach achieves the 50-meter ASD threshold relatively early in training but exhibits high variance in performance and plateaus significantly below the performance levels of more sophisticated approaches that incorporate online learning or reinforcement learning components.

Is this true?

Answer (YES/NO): NO